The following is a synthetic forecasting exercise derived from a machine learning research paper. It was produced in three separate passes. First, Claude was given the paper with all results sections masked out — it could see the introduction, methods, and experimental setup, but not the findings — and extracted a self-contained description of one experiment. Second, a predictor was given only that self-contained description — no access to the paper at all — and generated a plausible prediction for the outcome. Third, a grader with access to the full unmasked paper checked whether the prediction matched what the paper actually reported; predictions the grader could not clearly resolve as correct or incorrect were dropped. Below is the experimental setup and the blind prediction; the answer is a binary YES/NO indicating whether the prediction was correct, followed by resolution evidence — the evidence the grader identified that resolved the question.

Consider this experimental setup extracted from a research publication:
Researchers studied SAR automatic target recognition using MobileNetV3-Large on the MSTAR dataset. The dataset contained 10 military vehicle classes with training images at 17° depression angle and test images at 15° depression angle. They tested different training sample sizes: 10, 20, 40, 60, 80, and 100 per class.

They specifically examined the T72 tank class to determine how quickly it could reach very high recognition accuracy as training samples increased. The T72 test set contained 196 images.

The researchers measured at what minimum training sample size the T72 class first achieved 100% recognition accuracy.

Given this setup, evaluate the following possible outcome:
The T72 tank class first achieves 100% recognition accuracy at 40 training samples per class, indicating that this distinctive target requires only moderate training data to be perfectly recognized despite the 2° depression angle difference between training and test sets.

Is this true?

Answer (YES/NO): NO